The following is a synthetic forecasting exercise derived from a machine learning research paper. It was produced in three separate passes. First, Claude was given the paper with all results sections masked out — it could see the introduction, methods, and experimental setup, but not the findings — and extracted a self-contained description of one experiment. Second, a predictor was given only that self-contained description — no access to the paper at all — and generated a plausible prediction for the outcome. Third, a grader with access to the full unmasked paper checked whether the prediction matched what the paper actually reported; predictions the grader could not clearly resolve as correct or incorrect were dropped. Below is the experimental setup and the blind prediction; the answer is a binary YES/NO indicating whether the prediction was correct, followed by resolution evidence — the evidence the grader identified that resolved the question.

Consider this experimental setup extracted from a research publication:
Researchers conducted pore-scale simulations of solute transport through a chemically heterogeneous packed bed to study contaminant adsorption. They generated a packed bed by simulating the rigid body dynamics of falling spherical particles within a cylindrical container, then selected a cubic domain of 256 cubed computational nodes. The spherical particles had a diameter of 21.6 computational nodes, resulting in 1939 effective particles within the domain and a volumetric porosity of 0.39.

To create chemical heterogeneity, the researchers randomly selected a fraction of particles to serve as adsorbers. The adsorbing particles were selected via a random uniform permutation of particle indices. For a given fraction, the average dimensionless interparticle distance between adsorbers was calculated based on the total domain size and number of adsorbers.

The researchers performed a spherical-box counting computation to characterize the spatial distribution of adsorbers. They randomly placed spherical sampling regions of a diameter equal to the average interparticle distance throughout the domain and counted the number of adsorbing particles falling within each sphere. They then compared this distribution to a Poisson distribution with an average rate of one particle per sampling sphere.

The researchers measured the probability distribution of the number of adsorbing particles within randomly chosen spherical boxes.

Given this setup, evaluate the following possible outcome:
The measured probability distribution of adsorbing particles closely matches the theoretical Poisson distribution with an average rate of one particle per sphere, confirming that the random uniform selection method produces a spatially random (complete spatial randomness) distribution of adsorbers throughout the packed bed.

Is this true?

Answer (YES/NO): YES